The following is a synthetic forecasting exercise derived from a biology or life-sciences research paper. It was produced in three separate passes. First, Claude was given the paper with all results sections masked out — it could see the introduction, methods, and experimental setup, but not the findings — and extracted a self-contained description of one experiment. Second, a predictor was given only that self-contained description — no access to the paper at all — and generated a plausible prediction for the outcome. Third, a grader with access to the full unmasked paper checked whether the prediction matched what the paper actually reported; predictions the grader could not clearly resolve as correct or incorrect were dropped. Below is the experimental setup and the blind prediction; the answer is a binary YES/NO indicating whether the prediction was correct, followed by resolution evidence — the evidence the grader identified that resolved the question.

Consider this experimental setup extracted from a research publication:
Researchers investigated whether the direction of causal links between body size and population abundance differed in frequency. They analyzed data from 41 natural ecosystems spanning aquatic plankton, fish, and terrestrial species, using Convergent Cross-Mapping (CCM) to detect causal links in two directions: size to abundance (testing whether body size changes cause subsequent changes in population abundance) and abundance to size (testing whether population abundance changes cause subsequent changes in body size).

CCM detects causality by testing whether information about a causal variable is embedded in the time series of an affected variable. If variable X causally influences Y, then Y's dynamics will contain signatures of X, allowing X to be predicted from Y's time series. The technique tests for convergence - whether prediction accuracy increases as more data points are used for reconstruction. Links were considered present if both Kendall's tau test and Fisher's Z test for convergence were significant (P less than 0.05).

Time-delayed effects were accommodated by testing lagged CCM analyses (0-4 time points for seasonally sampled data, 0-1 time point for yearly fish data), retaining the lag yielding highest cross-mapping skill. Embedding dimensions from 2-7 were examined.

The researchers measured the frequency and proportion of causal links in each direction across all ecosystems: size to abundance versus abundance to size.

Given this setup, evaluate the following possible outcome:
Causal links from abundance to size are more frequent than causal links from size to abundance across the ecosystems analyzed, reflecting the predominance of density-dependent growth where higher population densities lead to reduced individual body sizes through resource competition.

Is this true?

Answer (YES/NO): NO